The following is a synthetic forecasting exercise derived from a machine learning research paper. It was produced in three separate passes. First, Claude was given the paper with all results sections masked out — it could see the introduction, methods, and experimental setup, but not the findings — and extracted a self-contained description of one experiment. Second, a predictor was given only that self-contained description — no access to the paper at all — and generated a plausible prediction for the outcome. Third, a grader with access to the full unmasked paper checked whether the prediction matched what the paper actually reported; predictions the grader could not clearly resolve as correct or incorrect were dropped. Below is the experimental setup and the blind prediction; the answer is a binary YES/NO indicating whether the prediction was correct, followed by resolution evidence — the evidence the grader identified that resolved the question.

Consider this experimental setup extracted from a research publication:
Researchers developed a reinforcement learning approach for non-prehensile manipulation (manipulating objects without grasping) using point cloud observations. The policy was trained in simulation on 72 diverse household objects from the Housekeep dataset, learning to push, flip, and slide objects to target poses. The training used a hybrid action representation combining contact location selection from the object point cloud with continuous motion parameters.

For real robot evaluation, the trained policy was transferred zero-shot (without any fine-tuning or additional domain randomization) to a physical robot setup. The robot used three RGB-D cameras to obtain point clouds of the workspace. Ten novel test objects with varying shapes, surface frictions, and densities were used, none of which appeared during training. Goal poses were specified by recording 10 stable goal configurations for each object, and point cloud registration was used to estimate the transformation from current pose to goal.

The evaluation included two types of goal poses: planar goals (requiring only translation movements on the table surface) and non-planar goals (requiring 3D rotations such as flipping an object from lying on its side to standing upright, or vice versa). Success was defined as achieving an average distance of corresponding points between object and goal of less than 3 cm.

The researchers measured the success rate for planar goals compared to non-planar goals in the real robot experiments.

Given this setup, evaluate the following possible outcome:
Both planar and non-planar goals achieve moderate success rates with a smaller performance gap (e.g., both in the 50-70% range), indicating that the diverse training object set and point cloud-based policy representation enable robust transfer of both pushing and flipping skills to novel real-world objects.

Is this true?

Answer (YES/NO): NO